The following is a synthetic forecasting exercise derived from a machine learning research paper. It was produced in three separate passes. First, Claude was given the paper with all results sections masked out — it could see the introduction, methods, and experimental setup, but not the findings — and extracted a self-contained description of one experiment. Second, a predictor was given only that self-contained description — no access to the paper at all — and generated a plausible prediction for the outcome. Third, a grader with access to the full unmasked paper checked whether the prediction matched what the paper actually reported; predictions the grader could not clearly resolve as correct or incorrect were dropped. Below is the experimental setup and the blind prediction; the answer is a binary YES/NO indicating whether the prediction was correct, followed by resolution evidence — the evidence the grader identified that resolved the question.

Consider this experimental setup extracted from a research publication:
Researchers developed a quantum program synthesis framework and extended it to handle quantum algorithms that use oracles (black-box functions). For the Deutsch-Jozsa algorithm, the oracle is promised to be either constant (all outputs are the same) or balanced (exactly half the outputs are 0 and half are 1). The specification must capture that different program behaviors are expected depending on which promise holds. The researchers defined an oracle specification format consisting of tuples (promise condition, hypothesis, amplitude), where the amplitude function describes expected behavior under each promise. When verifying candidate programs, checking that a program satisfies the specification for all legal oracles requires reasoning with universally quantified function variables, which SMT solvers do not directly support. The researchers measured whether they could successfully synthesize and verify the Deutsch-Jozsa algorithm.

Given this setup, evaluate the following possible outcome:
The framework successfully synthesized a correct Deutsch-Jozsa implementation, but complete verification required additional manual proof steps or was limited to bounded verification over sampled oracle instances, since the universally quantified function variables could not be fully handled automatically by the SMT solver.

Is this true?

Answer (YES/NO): NO